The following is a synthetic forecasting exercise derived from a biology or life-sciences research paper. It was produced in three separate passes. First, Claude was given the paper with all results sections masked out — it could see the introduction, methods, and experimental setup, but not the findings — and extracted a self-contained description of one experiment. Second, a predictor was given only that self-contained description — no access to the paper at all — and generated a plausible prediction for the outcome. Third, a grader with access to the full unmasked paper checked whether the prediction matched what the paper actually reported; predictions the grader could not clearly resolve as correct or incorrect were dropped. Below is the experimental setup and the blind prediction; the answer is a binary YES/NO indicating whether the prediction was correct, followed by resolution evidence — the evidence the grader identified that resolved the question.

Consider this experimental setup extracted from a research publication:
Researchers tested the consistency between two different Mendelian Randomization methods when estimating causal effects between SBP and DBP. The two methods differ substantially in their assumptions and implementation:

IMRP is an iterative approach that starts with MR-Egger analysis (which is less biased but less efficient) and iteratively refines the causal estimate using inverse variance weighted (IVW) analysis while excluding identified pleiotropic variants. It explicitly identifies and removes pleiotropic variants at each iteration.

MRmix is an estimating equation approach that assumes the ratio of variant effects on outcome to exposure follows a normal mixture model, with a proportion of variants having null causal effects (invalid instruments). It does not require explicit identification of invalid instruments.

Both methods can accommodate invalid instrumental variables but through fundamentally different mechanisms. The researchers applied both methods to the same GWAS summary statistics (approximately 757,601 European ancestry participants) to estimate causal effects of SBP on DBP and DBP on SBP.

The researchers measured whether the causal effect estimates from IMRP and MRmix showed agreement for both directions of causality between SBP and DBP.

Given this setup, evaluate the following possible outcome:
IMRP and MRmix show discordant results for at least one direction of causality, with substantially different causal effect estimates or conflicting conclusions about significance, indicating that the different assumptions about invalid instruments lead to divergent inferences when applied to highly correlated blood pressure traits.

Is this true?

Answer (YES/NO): NO